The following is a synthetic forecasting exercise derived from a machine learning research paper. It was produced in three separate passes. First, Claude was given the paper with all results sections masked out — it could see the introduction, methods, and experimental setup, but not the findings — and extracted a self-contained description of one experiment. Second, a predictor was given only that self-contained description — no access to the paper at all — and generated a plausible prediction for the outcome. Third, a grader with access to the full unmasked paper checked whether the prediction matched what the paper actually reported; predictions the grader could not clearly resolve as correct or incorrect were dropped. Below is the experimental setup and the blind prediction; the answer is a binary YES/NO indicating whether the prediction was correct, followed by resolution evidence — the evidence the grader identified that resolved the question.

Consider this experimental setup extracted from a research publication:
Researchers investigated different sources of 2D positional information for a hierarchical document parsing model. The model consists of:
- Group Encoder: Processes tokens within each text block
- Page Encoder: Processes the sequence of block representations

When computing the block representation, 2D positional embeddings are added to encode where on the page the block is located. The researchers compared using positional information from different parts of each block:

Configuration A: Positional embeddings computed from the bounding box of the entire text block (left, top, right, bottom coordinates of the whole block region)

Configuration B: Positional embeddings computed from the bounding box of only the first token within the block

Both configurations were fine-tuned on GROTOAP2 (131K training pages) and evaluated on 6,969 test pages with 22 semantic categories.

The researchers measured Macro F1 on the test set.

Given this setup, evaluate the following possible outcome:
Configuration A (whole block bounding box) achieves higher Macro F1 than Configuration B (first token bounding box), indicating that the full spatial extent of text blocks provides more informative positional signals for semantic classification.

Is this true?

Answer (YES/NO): NO